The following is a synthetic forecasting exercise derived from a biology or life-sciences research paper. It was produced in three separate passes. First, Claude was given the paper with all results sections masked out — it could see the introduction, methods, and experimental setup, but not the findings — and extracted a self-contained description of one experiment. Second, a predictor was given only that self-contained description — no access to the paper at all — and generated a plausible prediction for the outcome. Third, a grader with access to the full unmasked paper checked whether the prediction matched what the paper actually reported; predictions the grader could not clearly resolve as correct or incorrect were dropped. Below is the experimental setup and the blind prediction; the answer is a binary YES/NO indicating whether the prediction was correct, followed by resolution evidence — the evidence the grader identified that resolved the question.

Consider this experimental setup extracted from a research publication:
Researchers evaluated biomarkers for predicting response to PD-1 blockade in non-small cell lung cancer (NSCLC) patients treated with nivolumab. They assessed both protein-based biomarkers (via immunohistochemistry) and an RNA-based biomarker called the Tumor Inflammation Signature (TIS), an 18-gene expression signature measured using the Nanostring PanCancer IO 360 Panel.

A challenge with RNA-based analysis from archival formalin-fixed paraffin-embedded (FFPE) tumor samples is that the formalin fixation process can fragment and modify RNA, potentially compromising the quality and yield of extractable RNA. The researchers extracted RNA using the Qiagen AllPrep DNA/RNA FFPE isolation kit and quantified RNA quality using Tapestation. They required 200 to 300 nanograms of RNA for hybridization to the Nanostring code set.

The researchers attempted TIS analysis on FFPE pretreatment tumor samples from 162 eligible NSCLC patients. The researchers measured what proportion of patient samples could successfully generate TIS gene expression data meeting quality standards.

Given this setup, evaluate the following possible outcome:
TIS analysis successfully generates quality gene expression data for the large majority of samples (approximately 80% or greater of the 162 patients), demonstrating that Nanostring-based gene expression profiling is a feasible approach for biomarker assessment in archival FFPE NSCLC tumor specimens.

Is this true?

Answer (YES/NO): NO